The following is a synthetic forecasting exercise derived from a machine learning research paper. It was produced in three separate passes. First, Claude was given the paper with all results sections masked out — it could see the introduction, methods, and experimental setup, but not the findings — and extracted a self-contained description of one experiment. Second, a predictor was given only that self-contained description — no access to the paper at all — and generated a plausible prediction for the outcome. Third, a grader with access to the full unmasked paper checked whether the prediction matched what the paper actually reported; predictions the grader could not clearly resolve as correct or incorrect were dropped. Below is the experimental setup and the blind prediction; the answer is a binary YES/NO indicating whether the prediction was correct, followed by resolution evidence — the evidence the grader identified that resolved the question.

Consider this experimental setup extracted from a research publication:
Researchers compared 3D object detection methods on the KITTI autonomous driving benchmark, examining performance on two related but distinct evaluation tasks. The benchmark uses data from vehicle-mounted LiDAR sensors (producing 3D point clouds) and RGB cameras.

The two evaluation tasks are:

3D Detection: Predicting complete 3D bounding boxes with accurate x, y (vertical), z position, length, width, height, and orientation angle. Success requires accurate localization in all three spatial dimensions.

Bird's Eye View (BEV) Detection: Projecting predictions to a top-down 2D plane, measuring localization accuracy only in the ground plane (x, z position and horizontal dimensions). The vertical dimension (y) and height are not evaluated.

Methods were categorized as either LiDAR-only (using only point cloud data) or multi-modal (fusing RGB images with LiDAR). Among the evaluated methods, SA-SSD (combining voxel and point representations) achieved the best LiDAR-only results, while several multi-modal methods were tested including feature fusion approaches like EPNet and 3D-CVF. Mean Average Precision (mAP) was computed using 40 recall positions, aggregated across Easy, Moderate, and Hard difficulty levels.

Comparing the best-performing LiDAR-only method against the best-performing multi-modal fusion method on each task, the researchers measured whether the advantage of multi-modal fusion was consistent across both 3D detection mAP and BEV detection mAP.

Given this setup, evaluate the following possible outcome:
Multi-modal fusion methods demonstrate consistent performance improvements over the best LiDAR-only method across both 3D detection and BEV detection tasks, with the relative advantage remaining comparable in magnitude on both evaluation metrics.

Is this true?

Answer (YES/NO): NO